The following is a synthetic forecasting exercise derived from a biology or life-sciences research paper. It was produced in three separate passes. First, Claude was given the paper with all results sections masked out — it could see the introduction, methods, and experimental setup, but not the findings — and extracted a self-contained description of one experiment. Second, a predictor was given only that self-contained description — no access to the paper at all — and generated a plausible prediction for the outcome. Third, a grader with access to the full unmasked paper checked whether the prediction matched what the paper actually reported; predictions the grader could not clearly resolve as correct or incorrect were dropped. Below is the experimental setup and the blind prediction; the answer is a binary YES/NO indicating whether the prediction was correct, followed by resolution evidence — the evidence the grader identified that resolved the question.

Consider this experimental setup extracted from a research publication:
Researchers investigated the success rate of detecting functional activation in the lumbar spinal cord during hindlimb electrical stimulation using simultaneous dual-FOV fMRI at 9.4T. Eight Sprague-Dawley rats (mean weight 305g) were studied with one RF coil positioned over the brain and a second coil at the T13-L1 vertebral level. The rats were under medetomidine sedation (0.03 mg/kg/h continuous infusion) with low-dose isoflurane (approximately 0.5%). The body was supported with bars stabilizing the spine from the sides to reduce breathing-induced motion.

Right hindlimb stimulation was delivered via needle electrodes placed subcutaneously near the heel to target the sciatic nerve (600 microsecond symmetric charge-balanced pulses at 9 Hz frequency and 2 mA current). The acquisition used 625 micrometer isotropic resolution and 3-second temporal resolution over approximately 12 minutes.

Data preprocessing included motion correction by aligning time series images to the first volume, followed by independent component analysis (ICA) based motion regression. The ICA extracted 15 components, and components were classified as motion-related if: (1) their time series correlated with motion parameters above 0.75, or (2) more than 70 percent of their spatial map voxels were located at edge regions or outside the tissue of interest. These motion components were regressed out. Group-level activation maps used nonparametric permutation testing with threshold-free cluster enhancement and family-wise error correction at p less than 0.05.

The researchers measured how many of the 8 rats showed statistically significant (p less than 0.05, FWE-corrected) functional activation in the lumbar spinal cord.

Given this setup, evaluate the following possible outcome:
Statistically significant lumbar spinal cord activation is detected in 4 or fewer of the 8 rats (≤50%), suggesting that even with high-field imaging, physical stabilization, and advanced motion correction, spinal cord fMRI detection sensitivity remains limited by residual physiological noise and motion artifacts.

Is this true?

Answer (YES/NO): NO